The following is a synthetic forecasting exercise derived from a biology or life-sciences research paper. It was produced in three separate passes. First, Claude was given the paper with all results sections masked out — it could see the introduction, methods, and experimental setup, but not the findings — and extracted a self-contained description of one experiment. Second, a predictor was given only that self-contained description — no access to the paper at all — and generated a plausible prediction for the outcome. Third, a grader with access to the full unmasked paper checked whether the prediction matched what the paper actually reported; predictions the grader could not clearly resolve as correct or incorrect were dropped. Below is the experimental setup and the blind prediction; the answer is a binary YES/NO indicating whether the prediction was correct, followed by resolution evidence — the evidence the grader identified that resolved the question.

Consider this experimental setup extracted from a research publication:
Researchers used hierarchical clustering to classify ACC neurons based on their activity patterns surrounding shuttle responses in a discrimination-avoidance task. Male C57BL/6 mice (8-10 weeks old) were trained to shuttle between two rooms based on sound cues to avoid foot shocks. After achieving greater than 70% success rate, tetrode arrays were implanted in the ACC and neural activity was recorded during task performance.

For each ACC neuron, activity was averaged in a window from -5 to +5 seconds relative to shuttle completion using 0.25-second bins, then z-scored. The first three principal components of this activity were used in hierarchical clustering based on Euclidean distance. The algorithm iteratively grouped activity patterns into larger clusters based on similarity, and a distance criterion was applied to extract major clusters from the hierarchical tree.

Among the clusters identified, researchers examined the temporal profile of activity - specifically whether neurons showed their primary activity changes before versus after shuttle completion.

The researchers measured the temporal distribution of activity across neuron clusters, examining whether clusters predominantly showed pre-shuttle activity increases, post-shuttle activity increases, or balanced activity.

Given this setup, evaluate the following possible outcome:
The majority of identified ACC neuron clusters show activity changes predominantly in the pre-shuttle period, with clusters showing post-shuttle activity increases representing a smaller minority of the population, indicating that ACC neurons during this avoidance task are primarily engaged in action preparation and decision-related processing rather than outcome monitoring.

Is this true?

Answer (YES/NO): NO